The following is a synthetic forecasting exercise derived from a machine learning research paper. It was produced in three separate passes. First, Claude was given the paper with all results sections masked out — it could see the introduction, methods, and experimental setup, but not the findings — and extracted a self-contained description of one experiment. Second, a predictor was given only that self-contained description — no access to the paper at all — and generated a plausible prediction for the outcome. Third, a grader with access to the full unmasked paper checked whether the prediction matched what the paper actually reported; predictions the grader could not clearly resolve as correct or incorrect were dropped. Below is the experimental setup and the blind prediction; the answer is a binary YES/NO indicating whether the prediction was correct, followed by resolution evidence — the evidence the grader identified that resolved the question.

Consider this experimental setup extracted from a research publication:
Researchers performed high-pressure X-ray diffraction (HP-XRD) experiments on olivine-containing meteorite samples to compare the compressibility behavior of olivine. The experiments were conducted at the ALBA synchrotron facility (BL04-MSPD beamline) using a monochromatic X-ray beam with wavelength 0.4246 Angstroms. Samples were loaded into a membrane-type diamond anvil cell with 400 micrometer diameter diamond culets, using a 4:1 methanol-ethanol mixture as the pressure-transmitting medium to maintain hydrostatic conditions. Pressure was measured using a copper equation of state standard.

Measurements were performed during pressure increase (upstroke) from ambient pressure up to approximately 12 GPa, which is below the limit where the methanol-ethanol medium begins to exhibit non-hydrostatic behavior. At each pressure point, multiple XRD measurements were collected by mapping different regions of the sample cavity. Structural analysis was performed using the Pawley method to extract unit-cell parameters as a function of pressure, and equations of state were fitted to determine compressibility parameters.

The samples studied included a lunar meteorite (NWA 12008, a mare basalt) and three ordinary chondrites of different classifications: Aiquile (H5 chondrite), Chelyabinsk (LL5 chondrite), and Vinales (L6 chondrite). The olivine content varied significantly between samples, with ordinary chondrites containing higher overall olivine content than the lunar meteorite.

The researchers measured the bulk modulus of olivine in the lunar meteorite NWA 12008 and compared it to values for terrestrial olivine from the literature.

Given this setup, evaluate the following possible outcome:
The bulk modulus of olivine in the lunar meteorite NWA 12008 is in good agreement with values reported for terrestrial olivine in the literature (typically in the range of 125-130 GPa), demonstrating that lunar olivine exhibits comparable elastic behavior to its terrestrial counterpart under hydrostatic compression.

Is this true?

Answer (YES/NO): YES